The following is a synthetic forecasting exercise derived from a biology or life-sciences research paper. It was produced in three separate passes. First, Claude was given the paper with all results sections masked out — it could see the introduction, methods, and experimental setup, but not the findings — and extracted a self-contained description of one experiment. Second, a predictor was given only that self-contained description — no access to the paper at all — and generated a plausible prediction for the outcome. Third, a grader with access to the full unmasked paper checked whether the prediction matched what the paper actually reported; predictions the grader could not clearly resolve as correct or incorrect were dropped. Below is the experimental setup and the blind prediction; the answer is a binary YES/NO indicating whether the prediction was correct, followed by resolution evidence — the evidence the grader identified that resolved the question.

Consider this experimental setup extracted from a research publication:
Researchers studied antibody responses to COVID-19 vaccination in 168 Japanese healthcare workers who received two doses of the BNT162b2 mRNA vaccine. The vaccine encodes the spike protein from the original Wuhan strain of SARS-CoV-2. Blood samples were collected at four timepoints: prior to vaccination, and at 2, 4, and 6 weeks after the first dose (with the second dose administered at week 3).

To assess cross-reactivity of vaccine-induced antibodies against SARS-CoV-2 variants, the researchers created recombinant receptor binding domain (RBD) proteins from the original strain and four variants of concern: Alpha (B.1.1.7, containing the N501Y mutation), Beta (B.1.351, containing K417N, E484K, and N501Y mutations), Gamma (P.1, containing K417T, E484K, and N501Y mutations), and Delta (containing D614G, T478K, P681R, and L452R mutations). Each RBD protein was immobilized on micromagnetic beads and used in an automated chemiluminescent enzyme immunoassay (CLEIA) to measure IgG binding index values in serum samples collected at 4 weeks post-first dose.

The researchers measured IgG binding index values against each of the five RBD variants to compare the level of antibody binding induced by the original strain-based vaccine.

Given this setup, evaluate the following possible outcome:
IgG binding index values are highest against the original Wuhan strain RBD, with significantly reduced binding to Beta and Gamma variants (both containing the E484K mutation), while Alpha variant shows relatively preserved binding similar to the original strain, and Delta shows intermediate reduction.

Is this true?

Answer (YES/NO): NO